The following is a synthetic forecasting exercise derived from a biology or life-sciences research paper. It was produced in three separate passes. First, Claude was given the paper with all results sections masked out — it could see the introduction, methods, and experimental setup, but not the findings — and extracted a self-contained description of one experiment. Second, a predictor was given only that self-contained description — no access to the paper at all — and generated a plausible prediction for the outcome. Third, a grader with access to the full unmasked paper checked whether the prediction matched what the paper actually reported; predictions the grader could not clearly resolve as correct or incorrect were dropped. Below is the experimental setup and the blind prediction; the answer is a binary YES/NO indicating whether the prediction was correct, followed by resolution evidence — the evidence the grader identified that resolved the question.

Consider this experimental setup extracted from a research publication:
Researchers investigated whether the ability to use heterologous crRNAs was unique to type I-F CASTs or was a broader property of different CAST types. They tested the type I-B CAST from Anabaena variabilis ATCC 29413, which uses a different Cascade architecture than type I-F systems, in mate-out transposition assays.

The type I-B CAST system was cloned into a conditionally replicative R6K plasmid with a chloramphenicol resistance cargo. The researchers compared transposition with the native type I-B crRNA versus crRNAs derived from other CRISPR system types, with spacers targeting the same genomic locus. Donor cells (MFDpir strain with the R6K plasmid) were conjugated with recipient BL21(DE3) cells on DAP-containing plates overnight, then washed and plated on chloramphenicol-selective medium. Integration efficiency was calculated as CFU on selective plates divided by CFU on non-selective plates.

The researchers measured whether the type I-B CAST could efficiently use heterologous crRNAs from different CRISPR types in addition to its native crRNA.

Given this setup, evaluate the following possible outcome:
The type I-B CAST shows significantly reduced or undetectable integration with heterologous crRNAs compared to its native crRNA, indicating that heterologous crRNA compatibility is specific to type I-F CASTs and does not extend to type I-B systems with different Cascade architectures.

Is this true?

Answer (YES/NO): NO